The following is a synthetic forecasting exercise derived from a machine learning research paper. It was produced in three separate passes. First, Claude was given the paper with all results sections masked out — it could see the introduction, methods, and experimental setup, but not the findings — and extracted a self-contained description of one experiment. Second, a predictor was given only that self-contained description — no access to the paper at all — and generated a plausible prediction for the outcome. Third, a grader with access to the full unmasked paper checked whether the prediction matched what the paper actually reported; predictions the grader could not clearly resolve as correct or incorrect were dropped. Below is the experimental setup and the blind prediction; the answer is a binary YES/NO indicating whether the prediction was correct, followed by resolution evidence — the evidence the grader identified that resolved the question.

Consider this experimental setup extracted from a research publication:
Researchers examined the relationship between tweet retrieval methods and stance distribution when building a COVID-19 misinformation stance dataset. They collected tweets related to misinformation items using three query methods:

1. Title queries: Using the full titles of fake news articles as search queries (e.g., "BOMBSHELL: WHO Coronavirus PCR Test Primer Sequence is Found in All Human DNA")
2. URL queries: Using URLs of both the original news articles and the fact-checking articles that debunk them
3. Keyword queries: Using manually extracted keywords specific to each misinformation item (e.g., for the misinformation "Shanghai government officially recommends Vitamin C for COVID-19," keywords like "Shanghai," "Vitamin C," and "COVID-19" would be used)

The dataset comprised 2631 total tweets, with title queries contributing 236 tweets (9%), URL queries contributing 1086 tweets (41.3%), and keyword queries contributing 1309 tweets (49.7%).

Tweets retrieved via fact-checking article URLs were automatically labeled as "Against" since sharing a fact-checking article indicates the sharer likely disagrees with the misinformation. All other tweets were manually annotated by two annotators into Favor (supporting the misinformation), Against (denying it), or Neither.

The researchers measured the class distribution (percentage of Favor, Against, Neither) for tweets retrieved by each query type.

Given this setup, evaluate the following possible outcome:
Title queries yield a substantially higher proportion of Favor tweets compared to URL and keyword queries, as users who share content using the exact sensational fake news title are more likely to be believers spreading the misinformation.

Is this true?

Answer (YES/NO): YES